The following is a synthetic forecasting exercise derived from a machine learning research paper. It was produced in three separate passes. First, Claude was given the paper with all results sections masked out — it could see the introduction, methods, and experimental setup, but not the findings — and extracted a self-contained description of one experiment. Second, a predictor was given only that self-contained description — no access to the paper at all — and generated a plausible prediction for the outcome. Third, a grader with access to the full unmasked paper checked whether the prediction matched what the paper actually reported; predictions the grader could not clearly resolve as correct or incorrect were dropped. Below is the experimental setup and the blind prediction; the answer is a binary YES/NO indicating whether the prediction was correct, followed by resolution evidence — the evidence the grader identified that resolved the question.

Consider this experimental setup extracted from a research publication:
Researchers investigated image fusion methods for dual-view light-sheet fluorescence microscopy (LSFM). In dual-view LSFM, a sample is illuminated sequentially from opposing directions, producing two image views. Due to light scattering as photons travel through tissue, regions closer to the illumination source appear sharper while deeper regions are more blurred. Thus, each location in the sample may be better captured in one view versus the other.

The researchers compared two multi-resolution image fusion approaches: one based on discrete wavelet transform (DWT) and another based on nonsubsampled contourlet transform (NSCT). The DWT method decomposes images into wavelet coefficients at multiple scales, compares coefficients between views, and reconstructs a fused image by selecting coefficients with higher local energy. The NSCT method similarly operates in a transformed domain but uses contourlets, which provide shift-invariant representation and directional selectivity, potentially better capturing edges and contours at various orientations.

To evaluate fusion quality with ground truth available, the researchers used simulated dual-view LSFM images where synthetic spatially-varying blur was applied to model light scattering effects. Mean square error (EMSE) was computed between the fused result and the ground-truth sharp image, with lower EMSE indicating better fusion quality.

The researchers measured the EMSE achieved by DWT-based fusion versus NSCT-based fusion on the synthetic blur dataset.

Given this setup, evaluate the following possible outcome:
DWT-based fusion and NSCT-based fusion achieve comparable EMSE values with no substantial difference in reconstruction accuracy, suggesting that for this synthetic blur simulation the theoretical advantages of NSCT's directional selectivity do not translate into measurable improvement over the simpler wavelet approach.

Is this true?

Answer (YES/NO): NO